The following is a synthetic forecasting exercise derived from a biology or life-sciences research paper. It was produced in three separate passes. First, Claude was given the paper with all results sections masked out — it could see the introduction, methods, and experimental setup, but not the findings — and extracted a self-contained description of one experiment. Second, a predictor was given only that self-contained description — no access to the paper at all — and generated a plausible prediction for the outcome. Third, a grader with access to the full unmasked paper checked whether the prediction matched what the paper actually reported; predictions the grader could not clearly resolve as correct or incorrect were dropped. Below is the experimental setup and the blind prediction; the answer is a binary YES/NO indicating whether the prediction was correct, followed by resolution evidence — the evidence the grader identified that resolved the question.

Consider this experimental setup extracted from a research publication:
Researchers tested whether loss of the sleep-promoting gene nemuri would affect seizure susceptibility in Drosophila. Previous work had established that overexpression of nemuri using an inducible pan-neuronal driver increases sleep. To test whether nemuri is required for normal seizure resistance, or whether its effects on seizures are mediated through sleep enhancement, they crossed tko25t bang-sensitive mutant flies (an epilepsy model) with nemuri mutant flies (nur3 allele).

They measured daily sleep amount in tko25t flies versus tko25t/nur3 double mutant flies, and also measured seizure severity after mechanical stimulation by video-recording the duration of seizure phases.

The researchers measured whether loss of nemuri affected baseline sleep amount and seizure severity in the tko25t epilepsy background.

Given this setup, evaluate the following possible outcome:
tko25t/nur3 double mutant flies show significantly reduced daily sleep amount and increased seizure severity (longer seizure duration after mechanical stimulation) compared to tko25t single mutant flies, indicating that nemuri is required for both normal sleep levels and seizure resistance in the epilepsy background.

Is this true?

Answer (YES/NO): NO